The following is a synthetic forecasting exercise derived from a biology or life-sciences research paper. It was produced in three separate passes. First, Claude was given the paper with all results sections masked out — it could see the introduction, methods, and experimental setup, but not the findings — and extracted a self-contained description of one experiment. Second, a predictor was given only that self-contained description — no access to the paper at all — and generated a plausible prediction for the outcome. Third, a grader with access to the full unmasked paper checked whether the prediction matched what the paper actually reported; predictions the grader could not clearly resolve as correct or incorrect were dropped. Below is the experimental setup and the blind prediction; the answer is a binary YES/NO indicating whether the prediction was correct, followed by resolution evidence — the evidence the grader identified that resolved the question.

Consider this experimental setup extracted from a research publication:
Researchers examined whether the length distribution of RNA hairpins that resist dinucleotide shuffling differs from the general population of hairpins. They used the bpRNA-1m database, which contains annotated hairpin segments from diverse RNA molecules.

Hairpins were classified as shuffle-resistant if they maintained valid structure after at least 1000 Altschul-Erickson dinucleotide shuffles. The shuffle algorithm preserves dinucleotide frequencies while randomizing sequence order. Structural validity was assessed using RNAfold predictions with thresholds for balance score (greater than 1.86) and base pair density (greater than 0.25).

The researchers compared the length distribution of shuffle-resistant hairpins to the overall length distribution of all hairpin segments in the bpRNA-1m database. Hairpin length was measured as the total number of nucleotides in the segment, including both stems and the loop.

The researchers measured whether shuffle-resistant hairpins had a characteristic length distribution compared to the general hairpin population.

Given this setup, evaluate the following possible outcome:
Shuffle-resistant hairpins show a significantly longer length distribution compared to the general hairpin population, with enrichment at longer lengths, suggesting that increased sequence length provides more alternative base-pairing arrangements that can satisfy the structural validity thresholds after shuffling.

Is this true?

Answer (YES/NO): NO